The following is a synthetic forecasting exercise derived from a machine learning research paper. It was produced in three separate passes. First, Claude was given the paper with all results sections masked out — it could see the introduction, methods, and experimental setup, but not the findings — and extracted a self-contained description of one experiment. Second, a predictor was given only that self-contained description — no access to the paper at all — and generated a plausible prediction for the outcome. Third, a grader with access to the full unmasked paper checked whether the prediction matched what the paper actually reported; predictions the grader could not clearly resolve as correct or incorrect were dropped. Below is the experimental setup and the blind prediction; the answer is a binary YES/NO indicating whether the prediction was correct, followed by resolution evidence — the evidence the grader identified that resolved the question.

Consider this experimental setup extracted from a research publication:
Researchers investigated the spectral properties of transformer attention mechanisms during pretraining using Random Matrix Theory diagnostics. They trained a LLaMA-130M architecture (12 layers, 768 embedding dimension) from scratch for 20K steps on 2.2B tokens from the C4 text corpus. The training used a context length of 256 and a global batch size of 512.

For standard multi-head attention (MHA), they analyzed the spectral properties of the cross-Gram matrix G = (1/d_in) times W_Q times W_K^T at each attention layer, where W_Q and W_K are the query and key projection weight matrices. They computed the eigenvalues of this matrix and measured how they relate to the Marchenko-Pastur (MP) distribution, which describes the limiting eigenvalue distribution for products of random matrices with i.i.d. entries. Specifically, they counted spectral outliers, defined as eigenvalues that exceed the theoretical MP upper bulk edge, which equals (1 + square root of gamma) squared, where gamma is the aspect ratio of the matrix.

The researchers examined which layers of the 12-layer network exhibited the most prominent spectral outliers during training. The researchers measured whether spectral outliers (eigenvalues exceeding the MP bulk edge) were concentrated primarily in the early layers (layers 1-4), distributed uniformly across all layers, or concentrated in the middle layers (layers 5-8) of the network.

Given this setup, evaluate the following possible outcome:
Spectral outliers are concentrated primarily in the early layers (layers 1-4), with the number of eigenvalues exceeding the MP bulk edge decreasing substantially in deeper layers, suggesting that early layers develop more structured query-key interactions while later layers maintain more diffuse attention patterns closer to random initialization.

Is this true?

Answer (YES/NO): NO